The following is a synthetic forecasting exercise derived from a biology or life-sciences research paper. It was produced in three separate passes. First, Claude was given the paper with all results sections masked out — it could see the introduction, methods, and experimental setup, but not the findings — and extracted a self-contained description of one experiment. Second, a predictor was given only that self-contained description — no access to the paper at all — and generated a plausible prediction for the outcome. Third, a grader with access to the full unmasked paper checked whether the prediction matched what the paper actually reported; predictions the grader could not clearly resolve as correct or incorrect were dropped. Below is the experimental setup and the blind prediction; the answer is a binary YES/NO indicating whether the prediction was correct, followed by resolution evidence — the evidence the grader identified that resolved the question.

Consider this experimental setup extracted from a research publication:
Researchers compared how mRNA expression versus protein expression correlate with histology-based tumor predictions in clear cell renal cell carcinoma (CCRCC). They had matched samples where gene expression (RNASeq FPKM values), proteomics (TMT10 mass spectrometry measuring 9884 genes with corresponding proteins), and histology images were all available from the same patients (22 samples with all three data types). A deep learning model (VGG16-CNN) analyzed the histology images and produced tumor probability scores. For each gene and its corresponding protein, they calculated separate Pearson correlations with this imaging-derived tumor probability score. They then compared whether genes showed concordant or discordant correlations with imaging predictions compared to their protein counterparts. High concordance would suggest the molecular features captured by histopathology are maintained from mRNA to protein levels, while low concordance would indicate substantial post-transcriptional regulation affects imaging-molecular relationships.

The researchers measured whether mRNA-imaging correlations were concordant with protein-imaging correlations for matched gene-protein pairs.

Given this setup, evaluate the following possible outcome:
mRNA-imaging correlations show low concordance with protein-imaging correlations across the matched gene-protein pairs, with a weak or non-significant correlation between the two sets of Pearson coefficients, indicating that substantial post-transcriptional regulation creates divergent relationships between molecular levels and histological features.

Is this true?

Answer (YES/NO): NO